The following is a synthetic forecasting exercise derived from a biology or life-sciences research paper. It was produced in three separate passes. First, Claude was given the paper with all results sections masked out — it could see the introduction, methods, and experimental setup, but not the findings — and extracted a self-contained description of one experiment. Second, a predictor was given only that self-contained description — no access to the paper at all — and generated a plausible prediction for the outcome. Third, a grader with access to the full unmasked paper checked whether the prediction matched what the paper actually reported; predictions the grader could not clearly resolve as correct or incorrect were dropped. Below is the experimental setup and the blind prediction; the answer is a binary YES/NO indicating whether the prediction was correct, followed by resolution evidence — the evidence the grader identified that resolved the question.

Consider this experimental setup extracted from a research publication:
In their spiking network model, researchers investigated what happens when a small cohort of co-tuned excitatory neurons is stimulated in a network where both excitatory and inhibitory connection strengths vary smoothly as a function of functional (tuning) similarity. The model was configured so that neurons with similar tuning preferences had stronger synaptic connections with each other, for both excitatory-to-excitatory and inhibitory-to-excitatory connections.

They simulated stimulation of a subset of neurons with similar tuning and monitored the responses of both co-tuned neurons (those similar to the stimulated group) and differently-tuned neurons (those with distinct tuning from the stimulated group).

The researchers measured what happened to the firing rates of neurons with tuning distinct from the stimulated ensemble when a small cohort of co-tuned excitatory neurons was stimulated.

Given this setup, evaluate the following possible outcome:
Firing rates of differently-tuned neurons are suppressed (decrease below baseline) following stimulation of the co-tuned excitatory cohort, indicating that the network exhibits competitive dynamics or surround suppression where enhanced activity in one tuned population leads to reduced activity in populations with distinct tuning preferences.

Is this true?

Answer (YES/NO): YES